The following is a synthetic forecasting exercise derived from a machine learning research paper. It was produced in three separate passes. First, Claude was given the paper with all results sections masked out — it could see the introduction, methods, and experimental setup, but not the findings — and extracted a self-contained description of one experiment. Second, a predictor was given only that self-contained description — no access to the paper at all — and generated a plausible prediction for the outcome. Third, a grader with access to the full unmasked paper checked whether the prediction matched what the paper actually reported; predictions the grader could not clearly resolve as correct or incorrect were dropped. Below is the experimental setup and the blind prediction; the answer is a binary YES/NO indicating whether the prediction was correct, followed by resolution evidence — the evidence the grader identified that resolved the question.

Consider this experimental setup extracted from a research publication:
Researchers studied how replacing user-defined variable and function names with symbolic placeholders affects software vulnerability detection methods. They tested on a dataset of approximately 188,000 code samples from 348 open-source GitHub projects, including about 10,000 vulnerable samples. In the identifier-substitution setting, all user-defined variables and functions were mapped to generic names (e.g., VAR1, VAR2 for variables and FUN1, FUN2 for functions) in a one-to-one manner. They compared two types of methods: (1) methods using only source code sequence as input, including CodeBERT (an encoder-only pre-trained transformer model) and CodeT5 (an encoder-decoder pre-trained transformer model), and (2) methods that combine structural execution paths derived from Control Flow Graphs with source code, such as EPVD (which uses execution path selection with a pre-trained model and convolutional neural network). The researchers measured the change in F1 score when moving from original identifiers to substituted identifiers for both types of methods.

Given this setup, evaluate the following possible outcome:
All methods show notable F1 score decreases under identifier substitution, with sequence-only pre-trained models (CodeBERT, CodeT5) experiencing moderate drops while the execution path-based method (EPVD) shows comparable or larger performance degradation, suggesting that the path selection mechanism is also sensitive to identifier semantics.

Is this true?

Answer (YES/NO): NO